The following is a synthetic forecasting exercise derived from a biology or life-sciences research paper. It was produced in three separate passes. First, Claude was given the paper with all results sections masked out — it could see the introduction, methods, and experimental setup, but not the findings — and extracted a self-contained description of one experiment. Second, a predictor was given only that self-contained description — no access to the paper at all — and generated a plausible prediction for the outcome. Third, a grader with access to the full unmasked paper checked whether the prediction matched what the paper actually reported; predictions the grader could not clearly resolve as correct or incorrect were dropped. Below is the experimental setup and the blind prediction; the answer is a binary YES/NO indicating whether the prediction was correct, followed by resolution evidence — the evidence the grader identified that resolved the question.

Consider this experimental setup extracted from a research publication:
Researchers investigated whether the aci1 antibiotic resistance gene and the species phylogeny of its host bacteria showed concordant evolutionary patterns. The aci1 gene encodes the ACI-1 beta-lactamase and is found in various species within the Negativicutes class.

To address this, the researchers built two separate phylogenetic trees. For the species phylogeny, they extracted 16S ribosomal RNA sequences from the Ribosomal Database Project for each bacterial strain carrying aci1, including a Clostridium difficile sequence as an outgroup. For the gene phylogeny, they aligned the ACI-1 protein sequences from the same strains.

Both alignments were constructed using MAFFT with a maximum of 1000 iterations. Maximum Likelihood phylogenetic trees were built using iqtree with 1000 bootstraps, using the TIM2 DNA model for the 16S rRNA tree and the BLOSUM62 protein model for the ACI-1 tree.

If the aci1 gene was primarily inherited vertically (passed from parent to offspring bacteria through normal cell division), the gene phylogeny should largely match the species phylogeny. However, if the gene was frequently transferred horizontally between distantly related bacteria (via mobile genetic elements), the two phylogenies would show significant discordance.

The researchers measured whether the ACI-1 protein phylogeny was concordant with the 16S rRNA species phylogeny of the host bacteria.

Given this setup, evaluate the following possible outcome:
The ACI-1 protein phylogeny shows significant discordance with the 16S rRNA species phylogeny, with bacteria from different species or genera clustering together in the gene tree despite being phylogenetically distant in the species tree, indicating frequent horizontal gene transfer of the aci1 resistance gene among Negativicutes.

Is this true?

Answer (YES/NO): YES